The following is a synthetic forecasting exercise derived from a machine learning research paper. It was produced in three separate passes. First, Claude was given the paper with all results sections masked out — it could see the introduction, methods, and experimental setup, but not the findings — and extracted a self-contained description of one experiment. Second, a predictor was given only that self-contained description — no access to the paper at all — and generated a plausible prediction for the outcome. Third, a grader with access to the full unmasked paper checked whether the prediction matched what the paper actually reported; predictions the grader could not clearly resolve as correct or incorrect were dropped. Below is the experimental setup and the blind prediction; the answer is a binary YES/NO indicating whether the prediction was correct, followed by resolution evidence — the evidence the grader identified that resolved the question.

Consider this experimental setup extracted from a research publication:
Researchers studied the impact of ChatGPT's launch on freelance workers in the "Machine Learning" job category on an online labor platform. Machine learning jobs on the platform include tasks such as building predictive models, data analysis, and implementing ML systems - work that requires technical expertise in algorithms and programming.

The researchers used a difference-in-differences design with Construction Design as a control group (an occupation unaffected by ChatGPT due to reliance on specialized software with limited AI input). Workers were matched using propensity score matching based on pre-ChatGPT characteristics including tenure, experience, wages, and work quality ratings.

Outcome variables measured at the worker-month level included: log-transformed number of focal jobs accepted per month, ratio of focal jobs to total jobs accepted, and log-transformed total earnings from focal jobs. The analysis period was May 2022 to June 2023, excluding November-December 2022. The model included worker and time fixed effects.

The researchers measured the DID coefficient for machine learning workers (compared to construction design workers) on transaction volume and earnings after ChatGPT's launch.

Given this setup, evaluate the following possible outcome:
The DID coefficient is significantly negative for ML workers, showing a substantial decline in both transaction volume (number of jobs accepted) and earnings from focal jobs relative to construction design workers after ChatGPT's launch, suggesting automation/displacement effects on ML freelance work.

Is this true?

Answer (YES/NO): NO